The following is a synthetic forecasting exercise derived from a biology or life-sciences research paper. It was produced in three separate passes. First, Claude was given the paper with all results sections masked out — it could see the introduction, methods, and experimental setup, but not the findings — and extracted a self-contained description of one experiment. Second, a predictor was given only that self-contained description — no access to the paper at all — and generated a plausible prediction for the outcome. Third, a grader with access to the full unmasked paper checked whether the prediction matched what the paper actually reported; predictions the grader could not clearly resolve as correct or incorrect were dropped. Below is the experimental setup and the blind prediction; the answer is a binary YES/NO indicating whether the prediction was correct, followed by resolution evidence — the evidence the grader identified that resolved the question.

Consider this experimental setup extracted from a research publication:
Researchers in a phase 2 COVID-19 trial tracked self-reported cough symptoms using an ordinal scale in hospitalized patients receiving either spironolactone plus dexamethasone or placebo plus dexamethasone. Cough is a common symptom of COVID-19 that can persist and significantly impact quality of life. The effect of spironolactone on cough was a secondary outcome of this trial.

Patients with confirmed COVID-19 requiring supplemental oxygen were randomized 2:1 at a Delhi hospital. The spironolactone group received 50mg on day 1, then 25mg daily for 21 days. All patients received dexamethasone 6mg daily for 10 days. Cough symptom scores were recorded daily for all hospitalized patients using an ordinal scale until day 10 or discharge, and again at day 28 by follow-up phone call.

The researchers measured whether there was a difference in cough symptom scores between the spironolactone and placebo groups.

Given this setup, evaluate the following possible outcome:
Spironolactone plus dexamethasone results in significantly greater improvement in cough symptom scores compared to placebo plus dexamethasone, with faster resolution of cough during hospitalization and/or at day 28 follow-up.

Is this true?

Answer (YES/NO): YES